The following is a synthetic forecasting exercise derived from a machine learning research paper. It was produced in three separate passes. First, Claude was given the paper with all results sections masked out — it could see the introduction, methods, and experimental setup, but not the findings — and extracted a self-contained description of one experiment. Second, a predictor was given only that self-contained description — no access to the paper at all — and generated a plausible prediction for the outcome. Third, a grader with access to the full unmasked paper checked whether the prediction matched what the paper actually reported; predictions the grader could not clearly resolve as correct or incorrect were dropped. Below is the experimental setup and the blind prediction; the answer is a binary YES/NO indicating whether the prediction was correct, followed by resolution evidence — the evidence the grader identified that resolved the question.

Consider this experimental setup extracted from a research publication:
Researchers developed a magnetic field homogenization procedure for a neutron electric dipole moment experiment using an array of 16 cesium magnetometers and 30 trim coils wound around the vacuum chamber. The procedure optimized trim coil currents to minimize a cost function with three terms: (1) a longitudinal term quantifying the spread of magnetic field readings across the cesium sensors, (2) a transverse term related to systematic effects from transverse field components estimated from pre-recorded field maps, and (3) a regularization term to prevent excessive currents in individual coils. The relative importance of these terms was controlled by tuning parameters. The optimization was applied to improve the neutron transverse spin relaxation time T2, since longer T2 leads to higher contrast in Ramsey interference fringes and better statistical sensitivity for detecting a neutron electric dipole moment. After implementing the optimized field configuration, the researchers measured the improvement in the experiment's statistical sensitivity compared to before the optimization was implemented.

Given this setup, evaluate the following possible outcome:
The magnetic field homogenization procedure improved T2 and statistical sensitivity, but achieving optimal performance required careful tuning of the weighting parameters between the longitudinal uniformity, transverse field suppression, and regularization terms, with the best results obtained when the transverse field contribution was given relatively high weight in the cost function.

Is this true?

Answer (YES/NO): NO